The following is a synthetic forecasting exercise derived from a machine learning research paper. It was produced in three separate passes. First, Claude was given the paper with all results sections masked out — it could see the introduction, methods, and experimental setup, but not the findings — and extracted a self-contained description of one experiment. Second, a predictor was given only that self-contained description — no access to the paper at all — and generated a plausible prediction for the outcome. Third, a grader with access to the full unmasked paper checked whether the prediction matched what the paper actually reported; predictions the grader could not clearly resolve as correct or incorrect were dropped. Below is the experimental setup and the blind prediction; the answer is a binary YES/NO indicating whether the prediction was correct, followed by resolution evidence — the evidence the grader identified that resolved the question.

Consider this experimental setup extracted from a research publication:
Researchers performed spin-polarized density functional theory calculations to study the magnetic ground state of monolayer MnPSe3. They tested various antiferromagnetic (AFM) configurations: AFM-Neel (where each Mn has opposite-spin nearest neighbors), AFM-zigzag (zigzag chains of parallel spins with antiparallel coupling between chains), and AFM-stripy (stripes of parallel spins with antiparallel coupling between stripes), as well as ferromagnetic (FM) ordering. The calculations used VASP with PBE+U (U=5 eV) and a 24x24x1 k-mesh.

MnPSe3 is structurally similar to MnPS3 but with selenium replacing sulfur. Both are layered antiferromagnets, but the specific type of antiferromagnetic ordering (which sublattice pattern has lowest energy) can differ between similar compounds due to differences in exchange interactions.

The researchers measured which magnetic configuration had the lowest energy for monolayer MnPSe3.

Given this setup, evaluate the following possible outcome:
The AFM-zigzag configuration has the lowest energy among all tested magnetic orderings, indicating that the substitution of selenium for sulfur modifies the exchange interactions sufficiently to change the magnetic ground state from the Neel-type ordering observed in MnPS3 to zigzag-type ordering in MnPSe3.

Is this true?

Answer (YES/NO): NO